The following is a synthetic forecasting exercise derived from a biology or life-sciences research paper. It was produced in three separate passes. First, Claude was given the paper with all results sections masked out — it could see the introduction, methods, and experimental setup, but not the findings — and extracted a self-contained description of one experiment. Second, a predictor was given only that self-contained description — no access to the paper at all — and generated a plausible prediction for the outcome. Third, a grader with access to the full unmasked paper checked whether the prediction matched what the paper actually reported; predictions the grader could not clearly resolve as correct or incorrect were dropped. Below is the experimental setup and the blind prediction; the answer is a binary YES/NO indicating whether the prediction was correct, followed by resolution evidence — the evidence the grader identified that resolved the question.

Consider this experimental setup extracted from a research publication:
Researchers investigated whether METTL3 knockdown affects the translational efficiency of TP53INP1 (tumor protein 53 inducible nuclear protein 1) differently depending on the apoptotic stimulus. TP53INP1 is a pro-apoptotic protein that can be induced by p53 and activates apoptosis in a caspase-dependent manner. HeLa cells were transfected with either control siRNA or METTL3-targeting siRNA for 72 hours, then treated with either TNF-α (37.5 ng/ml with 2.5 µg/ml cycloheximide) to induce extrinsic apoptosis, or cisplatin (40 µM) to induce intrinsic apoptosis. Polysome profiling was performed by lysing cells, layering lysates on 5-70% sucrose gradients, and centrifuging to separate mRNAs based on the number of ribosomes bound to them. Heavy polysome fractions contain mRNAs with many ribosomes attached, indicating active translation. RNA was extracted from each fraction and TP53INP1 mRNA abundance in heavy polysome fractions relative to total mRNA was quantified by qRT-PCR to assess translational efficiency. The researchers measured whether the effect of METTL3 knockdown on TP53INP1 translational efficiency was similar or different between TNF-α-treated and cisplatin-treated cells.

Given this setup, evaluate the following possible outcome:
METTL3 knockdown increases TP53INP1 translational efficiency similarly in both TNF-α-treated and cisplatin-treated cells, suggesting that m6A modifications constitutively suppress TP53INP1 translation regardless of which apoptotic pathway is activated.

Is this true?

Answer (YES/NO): NO